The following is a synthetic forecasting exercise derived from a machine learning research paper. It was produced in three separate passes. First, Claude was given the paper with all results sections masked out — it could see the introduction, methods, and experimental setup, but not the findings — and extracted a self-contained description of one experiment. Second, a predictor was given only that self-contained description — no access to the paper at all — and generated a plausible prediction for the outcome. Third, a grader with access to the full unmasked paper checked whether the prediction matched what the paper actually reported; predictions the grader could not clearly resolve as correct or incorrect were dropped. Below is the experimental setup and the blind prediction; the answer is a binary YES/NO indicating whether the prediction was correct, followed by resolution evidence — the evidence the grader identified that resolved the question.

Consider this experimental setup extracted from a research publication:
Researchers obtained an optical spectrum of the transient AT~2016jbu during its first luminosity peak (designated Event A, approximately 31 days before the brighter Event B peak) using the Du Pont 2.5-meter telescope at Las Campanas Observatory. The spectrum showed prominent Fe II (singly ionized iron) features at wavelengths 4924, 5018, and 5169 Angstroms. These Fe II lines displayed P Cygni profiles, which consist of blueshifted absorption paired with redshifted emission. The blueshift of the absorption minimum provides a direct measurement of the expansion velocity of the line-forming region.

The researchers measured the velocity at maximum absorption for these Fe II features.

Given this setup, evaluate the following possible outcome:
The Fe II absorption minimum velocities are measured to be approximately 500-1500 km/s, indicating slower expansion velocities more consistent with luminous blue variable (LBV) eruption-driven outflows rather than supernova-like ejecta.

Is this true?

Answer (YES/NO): YES